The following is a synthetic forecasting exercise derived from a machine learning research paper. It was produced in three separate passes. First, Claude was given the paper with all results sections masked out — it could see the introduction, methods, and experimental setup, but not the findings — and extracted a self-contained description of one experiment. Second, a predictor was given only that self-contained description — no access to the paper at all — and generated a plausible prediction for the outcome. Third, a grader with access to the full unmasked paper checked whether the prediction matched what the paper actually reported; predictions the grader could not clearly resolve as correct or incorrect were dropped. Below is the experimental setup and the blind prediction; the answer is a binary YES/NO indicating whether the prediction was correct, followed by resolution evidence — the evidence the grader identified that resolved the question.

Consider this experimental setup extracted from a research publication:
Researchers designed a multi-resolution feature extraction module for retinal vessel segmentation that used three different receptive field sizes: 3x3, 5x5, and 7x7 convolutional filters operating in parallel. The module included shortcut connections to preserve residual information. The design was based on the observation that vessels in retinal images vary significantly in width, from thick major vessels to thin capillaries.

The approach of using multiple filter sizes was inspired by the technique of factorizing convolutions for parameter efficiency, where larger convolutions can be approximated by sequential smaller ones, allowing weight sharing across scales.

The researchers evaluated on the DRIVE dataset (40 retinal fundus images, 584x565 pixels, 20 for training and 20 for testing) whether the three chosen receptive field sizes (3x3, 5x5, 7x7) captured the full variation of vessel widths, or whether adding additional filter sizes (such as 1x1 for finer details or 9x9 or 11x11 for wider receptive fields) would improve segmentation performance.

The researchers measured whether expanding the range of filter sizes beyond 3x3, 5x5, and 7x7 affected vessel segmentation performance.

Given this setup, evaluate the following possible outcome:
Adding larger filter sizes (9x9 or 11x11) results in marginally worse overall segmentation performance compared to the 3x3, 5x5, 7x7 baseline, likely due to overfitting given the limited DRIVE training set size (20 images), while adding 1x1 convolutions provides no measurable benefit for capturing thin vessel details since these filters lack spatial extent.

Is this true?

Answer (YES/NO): NO